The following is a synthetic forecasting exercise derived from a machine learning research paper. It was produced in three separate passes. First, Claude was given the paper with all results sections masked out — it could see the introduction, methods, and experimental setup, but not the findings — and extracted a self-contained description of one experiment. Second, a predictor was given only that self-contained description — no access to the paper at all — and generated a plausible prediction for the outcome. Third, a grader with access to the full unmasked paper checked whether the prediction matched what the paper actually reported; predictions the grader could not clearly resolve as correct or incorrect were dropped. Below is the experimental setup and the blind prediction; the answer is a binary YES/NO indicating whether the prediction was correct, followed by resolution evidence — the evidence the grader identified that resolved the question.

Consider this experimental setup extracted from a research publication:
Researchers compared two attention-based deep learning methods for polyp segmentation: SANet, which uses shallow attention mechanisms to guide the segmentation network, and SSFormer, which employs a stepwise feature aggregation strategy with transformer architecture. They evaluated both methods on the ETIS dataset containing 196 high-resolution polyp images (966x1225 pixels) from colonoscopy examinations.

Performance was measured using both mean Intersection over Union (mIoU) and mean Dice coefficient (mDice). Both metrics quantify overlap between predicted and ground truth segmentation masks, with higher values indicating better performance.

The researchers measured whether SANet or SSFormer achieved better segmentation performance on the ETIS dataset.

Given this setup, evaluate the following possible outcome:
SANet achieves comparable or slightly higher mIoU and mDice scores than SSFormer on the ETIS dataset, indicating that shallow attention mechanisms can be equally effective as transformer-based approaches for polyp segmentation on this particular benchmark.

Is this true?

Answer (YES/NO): NO